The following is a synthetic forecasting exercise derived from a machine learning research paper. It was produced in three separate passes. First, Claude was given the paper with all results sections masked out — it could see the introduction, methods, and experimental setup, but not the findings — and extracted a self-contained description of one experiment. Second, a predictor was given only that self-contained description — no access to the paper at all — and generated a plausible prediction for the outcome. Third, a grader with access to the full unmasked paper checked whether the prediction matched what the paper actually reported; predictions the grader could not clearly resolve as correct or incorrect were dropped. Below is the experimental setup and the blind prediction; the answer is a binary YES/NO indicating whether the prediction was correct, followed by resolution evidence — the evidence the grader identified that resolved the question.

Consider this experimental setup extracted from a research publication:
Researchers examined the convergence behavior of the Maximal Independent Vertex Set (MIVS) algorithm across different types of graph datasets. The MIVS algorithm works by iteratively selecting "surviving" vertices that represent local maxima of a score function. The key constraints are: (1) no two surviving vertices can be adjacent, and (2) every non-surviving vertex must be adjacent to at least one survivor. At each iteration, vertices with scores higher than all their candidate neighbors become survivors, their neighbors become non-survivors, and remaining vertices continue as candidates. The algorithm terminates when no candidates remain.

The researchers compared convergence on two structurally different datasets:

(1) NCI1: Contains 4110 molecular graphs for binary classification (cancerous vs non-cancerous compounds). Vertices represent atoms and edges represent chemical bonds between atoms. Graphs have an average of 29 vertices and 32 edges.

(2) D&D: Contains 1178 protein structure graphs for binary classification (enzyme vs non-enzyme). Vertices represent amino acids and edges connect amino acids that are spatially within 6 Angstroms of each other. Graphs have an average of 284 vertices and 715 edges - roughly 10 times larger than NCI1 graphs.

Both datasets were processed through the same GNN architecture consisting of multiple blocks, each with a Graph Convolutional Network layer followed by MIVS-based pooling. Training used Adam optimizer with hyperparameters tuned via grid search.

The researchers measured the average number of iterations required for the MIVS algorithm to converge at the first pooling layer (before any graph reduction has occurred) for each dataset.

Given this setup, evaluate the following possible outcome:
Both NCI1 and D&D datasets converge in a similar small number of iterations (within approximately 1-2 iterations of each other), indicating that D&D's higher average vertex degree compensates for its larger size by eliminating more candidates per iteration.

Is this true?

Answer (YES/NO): YES